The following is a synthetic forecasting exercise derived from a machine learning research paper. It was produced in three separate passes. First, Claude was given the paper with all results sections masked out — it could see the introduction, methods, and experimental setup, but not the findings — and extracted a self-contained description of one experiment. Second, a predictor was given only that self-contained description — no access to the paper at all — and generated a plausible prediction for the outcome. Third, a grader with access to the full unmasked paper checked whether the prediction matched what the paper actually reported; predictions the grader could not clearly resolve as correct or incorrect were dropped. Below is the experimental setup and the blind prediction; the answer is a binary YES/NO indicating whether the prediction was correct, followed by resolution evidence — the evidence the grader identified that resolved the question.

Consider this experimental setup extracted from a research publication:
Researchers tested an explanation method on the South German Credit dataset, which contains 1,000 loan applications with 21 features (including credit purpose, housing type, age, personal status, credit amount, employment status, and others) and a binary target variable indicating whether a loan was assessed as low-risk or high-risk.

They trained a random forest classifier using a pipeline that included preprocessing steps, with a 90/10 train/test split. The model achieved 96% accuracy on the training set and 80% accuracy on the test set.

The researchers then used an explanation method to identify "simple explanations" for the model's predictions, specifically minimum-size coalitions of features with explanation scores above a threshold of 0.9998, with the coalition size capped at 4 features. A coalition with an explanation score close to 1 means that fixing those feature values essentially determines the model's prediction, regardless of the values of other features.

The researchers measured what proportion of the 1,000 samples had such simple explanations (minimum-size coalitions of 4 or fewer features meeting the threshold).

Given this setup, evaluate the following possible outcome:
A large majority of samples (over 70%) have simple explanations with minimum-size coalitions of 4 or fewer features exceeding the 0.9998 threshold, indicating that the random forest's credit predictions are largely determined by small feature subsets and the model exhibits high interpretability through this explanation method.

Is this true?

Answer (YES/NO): NO